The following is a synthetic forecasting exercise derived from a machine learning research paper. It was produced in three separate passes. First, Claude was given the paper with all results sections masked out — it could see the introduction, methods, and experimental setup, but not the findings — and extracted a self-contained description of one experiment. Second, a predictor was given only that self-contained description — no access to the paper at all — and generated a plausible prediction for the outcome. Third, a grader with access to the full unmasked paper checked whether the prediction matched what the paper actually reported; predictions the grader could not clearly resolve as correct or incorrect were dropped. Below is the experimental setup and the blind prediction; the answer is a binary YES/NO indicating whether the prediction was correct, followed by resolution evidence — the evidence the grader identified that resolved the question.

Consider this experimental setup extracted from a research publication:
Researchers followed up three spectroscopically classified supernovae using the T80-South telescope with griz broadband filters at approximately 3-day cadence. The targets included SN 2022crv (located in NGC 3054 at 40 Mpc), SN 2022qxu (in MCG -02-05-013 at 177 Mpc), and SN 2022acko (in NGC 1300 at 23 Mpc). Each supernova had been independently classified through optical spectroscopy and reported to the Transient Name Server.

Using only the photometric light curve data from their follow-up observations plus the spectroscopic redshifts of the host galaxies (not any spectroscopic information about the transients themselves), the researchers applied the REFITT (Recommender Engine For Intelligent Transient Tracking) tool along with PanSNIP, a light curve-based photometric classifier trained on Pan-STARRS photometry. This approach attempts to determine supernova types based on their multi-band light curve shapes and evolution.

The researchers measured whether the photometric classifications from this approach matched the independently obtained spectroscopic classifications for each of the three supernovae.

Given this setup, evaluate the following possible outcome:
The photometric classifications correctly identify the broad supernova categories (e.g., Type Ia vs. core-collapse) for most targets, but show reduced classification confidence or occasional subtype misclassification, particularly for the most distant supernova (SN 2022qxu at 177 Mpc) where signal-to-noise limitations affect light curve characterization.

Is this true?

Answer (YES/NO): NO